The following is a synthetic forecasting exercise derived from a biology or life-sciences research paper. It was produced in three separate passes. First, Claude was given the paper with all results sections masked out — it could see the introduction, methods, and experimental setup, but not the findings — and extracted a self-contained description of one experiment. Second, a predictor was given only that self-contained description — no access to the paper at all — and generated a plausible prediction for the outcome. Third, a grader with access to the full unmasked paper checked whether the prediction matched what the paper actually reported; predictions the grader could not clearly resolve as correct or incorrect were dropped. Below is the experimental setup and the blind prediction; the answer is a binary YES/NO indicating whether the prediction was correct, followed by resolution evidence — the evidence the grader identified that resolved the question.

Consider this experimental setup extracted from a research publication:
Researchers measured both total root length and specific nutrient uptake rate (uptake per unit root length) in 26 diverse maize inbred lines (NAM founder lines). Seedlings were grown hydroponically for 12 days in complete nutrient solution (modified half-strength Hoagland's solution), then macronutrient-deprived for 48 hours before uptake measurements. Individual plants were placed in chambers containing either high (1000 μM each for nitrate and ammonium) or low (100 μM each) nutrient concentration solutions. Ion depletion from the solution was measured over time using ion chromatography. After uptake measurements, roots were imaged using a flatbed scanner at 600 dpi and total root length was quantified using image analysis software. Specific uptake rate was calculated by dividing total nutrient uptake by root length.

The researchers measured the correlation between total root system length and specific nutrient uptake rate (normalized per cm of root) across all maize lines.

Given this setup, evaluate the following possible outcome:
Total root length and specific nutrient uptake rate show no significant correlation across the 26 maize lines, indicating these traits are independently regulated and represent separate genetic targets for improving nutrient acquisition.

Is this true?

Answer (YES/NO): YES